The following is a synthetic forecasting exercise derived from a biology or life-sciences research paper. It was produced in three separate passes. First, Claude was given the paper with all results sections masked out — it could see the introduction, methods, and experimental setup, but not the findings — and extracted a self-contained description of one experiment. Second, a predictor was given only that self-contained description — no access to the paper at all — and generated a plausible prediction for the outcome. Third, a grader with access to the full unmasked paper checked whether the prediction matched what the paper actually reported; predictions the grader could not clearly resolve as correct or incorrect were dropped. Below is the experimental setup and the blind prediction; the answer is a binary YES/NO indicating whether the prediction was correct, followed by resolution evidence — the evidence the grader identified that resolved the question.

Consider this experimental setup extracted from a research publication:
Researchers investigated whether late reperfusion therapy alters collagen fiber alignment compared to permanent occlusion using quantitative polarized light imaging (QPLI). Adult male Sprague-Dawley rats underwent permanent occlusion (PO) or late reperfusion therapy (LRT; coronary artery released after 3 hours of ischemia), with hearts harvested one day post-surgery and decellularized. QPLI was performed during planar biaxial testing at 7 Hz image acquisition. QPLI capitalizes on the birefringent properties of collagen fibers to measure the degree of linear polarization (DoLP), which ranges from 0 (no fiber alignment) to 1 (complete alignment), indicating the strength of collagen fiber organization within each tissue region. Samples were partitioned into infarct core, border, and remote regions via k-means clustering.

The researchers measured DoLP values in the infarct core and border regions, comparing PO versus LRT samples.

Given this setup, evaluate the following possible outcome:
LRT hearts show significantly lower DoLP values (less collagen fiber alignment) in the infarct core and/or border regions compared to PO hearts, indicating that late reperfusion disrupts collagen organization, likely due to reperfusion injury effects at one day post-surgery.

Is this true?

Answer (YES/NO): NO